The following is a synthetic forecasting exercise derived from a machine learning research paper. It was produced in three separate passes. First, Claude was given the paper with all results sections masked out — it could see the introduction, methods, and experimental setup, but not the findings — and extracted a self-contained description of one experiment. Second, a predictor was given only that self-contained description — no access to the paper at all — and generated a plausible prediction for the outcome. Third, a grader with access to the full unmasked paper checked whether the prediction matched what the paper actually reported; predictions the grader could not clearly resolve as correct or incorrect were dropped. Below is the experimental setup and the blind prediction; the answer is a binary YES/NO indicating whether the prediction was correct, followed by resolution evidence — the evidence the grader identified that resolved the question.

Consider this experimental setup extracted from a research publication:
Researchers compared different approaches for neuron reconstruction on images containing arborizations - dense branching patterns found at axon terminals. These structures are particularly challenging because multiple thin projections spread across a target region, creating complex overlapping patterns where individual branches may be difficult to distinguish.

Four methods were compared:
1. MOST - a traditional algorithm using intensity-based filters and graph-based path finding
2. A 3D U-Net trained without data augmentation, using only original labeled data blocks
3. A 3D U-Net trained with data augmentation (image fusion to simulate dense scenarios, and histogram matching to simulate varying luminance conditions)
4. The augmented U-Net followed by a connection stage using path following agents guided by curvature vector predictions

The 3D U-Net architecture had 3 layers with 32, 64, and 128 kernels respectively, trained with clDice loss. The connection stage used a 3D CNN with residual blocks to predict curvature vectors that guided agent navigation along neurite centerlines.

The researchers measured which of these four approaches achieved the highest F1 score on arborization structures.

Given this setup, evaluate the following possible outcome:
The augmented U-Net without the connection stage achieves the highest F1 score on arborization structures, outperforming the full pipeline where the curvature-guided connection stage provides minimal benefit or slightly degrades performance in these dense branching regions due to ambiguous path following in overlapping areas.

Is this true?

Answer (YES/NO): NO